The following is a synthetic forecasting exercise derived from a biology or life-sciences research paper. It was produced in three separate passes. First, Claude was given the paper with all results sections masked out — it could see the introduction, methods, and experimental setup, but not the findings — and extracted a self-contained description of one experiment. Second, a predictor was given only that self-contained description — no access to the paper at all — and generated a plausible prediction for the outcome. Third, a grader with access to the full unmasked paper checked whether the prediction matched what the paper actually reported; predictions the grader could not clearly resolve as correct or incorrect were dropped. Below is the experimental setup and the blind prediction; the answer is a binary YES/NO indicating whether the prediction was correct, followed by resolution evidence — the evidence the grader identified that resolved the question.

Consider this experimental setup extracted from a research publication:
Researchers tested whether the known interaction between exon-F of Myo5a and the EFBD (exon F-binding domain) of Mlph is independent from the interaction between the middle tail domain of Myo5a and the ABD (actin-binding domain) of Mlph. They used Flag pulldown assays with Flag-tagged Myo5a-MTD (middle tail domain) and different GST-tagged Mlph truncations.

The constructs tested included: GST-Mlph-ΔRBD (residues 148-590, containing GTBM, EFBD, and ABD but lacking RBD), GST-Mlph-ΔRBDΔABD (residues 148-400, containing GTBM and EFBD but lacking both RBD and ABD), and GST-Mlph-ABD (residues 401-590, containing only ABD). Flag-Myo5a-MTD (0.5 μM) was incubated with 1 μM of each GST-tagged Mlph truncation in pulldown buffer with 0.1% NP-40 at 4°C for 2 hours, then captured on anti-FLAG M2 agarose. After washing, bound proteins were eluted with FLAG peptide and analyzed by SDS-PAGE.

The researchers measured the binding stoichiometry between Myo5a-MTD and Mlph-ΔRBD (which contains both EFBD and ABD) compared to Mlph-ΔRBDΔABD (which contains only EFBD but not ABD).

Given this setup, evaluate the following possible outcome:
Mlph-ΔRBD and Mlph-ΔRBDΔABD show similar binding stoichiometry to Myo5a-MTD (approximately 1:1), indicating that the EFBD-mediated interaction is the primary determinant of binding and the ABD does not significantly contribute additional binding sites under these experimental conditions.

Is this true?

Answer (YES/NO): NO